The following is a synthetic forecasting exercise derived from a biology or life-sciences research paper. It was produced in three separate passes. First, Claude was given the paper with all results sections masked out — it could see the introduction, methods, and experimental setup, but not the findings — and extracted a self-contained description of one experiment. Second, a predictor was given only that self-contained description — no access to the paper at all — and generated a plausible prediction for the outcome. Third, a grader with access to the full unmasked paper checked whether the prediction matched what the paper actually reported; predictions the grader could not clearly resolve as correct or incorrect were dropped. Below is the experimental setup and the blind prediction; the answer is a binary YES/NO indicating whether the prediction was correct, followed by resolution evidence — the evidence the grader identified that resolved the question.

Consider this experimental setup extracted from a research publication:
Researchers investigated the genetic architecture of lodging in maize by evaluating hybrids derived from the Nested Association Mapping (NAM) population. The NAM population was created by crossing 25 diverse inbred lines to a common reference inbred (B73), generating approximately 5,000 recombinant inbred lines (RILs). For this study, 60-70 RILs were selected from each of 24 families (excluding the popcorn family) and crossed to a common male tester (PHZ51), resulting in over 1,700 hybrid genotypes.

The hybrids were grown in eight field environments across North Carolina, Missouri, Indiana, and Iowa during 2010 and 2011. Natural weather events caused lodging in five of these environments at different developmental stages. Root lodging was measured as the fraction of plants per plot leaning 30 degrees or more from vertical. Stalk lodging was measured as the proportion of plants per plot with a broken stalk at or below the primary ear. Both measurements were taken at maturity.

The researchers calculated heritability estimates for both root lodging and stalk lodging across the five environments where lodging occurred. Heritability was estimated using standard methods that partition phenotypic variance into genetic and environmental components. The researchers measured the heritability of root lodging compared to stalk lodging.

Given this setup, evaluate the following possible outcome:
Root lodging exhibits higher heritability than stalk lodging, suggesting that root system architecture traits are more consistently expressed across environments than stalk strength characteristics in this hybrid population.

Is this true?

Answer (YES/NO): YES